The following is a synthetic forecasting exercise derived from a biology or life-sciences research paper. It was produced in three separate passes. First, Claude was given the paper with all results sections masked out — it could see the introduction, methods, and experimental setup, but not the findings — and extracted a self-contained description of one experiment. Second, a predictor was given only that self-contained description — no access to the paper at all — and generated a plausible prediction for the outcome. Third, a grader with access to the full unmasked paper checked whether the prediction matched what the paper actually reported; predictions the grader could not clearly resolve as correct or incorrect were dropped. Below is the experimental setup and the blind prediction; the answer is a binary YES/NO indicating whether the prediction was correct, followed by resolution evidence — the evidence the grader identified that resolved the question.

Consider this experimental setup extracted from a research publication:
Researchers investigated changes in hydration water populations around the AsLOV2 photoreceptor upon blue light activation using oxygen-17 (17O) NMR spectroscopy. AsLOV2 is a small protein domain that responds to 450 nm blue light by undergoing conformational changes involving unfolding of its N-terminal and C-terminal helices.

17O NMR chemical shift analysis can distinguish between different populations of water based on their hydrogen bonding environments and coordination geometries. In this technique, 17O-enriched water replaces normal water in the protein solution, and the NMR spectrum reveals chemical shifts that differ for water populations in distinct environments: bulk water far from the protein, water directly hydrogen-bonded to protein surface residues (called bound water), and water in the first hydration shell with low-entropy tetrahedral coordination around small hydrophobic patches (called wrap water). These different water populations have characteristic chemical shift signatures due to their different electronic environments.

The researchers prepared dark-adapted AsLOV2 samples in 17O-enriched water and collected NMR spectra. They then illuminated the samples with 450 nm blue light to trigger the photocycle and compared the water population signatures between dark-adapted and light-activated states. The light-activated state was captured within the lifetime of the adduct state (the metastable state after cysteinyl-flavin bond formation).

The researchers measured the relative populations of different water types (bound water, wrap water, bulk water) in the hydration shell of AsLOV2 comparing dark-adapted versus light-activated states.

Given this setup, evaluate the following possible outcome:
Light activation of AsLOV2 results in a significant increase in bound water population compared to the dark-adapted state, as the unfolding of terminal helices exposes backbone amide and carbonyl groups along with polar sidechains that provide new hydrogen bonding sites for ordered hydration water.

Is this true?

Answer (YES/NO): NO